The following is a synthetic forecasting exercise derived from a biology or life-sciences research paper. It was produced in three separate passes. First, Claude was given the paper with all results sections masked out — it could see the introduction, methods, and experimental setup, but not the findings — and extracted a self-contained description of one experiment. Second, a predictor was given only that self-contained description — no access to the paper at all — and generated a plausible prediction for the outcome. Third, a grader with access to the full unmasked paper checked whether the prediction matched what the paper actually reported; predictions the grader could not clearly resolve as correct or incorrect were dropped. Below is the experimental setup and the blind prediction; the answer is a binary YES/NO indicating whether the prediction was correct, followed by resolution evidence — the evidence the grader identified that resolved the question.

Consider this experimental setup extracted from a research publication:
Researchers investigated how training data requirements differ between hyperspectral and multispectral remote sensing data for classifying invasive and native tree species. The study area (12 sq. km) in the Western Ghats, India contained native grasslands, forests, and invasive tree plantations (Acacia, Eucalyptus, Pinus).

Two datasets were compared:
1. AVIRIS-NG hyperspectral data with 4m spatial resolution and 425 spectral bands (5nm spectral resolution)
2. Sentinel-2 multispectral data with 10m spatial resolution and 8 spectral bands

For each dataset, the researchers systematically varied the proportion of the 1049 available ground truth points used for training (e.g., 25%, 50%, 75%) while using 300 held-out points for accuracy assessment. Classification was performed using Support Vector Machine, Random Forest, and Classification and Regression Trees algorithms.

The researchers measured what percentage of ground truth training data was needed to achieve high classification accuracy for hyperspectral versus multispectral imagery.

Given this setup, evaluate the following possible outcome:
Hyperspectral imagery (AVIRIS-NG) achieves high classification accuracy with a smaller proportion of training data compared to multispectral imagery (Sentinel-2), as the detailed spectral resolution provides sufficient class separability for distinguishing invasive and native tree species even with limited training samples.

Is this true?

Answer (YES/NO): YES